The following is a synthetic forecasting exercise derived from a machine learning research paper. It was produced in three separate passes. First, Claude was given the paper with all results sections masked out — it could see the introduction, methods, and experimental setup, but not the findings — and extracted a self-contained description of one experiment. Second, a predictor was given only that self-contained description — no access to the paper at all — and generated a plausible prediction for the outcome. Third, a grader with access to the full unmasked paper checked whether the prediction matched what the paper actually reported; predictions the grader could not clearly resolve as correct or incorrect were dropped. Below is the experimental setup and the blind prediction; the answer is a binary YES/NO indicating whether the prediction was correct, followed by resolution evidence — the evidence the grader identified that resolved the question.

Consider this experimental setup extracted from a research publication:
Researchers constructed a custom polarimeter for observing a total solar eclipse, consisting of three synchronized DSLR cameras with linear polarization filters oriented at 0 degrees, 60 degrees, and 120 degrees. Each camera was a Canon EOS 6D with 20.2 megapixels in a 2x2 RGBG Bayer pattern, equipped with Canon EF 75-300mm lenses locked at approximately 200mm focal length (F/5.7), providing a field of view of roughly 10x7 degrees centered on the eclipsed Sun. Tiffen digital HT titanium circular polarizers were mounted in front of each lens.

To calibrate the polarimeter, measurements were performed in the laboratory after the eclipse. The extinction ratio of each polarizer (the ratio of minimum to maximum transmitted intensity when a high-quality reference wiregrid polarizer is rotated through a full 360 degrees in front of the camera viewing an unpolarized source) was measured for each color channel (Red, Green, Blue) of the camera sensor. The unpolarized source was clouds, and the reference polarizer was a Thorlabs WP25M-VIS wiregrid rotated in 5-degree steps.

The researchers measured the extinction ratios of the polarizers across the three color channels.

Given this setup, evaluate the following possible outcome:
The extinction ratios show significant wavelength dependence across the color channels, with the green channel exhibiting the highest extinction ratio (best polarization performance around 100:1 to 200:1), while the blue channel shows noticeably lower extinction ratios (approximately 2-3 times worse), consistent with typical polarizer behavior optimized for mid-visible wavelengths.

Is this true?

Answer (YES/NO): NO